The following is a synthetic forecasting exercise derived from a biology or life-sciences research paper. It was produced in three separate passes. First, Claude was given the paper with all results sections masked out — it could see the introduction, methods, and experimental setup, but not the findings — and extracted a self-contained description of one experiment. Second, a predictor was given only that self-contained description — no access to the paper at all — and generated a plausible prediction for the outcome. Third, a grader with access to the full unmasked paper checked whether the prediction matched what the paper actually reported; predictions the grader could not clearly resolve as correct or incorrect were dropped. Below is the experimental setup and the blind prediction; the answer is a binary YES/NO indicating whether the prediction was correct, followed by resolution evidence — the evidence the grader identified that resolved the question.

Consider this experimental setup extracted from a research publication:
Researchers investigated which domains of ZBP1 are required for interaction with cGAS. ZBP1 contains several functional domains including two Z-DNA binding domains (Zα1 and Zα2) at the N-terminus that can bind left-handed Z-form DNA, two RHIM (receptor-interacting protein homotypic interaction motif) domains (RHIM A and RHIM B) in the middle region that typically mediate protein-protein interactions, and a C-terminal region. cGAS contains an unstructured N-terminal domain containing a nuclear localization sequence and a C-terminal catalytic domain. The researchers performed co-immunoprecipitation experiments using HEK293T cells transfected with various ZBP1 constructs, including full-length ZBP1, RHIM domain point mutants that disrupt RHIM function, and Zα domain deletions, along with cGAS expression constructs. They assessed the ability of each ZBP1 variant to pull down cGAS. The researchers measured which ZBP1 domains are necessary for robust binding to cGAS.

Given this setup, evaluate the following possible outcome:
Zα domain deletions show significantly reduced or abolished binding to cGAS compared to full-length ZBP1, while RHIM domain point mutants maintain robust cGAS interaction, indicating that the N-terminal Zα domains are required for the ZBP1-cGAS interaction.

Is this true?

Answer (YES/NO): NO